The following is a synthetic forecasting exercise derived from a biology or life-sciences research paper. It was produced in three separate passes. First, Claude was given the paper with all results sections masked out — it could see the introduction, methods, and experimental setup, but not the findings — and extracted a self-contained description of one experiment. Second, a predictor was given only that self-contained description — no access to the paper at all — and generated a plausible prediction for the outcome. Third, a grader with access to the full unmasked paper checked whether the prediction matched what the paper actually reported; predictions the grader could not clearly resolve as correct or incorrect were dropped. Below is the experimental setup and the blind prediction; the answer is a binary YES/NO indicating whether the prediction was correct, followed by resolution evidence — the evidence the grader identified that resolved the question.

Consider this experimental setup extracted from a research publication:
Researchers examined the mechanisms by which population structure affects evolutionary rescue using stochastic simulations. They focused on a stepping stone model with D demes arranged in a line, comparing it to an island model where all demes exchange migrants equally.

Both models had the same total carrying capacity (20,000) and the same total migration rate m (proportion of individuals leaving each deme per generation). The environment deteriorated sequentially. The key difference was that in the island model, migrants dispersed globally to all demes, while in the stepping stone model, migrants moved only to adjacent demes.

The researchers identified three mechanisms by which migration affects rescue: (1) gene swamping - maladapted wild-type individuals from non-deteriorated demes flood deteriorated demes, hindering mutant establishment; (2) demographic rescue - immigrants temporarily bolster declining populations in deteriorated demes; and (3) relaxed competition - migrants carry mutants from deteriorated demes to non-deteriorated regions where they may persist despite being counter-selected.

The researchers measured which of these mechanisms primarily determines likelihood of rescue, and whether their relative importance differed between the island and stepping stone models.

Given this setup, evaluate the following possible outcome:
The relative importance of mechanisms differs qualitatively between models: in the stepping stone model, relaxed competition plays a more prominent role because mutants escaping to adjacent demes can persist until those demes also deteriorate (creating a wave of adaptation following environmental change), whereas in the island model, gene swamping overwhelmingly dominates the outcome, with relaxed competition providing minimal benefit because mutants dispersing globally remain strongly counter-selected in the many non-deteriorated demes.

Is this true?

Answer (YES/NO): NO